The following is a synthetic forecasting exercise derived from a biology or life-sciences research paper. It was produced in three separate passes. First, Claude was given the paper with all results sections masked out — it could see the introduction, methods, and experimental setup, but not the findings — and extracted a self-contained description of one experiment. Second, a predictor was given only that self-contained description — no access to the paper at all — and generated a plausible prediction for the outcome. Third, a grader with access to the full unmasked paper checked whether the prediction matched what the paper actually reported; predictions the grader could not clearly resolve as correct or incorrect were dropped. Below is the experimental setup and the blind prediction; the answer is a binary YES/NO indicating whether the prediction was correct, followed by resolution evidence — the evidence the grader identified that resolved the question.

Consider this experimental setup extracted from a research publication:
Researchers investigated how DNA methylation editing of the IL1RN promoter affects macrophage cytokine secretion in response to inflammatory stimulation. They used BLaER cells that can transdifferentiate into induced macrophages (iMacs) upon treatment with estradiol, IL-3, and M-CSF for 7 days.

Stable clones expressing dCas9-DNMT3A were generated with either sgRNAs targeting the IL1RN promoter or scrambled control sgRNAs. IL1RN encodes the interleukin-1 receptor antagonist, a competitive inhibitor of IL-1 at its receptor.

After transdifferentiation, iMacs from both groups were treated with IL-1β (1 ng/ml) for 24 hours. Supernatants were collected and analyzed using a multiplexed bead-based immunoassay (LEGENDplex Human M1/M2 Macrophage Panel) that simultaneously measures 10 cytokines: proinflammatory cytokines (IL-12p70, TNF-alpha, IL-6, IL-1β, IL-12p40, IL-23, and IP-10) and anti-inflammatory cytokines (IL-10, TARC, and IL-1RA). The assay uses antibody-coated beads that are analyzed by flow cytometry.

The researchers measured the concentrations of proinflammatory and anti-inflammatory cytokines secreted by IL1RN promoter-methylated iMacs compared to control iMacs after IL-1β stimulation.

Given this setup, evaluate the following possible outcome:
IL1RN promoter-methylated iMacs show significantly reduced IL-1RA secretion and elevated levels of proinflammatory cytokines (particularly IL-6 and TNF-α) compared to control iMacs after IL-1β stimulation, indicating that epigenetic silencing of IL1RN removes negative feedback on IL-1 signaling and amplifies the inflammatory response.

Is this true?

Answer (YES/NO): NO